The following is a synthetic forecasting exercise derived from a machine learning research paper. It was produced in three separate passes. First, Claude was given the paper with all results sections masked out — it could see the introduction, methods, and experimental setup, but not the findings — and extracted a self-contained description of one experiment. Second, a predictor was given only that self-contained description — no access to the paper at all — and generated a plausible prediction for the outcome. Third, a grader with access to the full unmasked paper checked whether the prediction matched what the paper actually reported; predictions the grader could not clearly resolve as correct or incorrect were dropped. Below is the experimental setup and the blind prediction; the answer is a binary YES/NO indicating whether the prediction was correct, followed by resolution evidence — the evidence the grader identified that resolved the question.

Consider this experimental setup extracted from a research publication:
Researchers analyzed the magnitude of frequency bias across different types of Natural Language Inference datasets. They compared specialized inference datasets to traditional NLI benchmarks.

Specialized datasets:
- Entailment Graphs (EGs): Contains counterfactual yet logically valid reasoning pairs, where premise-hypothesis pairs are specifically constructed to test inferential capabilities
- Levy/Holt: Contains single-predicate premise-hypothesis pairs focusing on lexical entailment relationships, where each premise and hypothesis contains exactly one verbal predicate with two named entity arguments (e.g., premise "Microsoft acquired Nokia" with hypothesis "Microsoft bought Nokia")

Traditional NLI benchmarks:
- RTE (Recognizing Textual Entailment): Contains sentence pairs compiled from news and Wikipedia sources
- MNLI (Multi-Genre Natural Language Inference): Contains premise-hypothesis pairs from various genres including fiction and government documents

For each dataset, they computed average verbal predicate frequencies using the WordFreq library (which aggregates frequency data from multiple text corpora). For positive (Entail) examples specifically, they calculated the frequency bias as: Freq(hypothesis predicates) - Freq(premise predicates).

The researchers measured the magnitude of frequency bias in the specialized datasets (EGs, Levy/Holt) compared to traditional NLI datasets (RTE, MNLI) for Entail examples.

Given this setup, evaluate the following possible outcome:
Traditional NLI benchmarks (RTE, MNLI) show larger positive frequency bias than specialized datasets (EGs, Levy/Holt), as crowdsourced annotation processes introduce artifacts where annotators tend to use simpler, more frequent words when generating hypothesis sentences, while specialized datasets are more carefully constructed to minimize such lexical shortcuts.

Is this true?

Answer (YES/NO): NO